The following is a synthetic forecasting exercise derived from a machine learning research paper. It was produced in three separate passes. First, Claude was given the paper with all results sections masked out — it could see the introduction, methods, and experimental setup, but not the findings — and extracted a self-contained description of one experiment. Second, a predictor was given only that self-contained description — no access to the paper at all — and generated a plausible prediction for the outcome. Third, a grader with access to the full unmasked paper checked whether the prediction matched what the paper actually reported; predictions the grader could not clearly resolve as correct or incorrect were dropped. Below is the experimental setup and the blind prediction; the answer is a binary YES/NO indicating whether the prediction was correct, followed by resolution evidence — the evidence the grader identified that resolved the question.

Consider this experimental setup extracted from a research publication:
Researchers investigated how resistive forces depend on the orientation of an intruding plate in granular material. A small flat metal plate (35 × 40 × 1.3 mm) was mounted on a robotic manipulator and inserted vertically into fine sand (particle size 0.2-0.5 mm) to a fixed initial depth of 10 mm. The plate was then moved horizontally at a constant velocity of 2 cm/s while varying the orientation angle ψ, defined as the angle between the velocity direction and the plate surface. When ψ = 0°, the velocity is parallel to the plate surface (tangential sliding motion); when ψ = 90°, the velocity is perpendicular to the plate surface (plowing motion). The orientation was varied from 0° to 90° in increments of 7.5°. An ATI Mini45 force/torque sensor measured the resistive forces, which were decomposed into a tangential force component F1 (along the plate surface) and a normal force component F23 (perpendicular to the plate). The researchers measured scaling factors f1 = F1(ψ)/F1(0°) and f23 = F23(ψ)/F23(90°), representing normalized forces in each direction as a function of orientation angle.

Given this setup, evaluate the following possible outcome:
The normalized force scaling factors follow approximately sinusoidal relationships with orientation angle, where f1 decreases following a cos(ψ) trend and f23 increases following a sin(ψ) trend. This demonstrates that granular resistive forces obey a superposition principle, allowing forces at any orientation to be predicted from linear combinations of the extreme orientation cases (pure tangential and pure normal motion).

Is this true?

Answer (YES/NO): NO